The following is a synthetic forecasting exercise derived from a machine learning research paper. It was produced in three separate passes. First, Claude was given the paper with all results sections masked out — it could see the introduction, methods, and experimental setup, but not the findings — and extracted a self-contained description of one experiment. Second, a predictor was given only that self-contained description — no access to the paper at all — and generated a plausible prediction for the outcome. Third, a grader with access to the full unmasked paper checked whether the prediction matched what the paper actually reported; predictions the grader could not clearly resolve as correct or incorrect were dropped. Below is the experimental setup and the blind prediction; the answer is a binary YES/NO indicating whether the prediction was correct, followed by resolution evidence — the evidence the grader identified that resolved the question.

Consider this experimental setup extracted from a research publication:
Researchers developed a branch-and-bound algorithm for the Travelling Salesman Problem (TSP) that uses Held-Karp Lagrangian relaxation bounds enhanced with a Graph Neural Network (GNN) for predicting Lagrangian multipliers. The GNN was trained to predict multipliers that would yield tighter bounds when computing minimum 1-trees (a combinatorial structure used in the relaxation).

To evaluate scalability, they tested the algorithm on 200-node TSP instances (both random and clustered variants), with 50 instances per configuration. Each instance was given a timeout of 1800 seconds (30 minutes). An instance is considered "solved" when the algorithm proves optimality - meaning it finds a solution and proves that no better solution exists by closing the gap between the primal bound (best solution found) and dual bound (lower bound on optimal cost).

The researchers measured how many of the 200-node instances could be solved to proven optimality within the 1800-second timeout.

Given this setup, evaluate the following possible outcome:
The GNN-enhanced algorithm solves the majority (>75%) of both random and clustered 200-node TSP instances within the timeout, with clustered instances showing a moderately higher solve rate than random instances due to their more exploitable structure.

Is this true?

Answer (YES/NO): NO